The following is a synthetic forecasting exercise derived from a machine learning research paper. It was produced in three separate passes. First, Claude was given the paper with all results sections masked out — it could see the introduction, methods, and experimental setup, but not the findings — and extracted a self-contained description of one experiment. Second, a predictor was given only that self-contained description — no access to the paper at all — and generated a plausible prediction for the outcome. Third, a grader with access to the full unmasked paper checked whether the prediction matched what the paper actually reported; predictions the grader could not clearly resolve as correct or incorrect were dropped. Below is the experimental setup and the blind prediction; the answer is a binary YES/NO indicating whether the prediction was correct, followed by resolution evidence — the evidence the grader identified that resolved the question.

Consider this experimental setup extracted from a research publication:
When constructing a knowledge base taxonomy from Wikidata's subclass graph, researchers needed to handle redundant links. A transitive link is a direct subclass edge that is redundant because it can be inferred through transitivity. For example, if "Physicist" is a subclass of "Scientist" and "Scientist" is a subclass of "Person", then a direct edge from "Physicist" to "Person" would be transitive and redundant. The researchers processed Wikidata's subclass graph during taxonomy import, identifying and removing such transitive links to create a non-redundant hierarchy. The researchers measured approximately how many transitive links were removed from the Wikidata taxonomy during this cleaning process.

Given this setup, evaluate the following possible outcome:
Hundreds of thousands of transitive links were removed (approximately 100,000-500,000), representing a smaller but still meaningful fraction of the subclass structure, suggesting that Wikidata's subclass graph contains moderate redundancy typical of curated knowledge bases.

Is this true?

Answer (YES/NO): NO